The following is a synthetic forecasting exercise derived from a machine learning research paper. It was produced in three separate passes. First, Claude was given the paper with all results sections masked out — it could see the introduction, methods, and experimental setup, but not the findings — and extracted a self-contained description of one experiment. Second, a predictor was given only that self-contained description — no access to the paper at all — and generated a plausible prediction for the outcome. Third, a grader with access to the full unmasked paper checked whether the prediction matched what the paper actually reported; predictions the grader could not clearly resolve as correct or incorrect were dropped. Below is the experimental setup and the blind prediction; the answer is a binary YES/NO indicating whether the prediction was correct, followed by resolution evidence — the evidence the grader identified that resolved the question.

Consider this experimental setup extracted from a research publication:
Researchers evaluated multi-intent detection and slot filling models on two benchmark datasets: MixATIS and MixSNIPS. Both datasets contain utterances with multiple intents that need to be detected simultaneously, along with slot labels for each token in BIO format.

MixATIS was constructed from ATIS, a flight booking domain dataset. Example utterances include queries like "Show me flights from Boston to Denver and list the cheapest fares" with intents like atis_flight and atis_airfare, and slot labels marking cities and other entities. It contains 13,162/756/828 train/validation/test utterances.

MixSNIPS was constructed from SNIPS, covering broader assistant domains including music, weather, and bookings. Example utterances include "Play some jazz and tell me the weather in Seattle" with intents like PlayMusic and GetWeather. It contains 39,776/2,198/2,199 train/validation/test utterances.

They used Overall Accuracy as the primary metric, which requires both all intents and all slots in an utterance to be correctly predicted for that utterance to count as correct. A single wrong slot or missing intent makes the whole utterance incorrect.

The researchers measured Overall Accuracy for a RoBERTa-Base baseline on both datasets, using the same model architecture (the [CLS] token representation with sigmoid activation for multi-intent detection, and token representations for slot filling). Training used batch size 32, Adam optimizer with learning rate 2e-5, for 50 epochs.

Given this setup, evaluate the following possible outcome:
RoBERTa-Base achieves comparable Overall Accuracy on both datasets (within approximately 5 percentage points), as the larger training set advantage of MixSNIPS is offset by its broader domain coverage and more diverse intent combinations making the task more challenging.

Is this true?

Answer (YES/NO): NO